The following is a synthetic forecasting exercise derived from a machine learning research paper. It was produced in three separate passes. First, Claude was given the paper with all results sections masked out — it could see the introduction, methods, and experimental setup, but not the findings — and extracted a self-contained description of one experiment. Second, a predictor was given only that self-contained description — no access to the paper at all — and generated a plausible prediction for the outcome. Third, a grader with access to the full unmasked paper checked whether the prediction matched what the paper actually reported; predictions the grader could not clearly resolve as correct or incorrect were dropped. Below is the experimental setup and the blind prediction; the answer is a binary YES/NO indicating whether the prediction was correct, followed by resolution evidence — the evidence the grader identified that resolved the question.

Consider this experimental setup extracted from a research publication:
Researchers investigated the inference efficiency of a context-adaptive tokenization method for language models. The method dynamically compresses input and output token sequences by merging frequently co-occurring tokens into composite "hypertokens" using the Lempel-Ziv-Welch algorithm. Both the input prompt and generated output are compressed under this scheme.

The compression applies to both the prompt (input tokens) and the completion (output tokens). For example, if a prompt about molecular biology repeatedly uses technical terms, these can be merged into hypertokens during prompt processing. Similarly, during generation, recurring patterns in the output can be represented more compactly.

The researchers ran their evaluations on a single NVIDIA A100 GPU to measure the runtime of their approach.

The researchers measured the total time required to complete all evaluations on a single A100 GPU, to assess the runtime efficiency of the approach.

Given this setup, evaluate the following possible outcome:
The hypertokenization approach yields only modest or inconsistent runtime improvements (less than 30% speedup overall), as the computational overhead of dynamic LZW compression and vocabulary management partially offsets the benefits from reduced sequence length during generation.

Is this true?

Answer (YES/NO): NO